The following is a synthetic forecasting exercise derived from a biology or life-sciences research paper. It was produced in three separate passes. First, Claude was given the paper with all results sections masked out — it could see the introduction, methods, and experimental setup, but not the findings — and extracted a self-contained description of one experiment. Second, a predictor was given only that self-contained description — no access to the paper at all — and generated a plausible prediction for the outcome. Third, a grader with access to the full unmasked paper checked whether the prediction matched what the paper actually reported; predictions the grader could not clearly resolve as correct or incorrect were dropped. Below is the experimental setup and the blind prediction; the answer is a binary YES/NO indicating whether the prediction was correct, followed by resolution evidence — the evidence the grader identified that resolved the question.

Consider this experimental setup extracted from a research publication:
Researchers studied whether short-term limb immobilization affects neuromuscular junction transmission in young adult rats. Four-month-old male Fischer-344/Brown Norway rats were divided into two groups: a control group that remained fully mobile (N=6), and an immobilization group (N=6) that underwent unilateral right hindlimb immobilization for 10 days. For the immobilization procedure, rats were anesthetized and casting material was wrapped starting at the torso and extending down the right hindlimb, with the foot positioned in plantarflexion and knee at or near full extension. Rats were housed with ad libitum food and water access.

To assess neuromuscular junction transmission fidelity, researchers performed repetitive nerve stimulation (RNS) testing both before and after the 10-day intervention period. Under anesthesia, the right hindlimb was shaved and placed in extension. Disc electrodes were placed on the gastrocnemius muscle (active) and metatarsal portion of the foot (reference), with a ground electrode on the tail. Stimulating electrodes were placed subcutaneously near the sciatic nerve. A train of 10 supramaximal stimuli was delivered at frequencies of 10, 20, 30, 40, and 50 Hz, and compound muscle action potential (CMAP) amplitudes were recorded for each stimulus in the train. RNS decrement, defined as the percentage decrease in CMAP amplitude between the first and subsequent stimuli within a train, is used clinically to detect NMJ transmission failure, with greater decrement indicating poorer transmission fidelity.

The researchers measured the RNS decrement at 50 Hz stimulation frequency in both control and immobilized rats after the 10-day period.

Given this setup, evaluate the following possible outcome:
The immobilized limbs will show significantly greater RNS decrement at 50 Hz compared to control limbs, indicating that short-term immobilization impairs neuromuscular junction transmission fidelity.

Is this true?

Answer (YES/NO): YES